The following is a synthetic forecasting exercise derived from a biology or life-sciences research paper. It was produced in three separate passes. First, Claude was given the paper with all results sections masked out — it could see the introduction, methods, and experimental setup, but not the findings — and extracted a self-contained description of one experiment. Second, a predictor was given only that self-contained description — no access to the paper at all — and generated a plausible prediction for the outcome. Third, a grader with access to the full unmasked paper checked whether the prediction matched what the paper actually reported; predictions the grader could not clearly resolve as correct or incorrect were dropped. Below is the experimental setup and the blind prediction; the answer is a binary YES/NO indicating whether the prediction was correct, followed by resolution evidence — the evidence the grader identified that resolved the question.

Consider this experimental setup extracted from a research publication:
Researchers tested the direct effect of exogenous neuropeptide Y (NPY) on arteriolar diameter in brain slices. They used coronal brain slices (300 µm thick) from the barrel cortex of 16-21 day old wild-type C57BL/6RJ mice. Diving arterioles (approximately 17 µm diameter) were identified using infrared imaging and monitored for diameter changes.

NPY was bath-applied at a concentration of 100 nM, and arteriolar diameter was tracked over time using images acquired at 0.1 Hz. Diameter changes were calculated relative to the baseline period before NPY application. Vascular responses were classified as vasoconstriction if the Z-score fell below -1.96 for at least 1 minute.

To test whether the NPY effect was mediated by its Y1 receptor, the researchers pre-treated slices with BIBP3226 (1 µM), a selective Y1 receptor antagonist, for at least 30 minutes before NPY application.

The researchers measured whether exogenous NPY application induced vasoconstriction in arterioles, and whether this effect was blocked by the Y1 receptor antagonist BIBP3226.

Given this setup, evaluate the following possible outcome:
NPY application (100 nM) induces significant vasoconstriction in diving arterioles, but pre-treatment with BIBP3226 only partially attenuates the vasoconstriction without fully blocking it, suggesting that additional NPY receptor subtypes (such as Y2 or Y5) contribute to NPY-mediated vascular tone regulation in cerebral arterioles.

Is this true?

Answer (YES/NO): NO